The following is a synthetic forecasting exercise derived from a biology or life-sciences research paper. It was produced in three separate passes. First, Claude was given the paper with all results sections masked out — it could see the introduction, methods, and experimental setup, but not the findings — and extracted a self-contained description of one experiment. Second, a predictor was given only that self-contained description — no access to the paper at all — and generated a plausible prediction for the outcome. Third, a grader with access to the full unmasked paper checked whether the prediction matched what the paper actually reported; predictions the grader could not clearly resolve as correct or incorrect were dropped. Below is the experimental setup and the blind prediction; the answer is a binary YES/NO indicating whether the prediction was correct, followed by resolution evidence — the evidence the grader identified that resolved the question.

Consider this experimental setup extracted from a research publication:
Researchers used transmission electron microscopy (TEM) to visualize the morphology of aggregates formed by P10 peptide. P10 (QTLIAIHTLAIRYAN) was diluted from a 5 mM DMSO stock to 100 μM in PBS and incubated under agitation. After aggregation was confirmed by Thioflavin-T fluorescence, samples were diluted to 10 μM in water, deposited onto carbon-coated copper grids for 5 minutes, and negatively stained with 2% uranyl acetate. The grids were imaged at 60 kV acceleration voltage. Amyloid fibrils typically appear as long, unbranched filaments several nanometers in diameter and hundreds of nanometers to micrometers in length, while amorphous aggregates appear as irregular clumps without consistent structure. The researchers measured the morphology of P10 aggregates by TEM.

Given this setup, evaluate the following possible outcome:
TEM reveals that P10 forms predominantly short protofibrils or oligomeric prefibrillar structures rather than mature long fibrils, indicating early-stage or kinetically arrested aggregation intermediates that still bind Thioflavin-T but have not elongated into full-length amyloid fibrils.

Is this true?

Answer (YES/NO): NO